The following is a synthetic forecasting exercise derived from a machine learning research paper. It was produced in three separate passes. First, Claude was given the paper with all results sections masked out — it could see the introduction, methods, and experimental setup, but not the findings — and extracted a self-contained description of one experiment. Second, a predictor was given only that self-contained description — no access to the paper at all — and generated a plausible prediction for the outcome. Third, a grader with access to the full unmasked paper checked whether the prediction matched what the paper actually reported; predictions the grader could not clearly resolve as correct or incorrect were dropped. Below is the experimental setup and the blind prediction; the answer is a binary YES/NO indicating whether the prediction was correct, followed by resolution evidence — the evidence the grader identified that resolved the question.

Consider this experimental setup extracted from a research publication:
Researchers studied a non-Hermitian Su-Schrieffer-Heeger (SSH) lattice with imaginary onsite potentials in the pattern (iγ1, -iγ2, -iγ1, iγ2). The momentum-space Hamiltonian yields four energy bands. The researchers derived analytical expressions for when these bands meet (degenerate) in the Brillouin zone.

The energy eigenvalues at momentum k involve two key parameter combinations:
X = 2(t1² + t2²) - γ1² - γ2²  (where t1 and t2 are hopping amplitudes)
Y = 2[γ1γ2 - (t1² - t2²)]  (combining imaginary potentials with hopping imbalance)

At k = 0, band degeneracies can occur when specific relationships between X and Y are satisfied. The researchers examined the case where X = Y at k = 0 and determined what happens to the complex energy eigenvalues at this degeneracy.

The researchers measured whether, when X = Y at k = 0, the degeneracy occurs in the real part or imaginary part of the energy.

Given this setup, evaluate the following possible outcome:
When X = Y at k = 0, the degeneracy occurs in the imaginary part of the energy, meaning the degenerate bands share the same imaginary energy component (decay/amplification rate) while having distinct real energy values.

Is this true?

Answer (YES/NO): YES